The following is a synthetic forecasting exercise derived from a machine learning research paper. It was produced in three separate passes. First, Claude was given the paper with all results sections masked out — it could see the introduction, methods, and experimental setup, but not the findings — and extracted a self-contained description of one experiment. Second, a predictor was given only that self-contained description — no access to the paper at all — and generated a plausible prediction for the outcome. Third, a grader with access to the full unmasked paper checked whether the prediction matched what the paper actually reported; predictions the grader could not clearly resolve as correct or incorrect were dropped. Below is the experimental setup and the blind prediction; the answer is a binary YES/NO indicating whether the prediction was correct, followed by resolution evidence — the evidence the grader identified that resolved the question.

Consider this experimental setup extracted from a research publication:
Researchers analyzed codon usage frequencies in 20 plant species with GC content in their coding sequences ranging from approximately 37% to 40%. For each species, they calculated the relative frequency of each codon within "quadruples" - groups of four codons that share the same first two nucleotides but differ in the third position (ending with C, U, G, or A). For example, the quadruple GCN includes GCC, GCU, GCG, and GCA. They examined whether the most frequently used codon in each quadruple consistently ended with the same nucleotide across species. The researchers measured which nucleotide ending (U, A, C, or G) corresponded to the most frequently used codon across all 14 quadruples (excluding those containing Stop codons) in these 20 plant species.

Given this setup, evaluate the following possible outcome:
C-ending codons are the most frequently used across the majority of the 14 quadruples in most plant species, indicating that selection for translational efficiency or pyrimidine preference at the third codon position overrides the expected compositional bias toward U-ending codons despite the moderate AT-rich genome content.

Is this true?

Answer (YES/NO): NO